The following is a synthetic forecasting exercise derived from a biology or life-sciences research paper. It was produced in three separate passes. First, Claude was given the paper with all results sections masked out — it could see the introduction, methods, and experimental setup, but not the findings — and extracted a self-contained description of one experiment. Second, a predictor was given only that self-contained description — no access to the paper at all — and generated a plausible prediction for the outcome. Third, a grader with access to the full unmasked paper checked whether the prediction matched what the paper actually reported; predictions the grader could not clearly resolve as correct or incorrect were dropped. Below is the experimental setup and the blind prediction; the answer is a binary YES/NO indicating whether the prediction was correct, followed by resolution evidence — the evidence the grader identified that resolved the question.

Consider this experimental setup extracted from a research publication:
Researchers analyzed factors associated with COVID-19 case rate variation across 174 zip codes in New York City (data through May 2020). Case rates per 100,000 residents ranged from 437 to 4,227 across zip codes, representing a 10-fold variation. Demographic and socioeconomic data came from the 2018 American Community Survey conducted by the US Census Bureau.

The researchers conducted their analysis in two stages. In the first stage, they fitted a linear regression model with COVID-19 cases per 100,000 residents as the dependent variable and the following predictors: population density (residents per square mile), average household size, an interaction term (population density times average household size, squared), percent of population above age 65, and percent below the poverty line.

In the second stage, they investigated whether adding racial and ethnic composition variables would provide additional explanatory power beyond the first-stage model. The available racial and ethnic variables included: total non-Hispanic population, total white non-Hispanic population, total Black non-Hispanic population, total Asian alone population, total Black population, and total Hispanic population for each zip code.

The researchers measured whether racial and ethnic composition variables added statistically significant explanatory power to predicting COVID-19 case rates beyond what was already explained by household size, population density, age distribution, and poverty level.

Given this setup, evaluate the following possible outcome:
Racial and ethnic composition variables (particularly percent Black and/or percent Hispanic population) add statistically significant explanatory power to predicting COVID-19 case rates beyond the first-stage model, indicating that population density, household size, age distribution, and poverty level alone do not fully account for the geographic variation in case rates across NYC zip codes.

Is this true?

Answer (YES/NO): YES